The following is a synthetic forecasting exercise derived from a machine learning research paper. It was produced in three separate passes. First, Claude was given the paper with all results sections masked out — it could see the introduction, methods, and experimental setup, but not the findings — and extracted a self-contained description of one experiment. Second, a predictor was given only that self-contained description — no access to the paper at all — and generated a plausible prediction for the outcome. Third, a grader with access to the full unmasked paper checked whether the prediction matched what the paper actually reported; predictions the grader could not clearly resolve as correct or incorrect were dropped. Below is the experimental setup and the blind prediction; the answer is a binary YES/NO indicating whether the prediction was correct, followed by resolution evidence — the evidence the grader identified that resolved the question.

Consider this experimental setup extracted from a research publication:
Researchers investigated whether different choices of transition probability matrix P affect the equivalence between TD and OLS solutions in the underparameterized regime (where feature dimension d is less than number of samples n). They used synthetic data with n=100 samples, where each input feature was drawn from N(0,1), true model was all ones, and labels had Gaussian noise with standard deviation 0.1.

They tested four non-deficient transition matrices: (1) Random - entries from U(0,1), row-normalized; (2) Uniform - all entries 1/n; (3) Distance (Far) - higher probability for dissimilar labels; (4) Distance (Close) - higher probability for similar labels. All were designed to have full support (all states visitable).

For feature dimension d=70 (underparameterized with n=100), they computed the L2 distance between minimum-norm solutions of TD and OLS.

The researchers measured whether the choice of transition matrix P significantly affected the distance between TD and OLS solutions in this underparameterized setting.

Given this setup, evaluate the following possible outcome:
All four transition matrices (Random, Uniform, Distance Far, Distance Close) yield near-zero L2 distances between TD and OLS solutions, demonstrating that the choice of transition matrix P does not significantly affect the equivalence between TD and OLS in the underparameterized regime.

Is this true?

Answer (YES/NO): NO